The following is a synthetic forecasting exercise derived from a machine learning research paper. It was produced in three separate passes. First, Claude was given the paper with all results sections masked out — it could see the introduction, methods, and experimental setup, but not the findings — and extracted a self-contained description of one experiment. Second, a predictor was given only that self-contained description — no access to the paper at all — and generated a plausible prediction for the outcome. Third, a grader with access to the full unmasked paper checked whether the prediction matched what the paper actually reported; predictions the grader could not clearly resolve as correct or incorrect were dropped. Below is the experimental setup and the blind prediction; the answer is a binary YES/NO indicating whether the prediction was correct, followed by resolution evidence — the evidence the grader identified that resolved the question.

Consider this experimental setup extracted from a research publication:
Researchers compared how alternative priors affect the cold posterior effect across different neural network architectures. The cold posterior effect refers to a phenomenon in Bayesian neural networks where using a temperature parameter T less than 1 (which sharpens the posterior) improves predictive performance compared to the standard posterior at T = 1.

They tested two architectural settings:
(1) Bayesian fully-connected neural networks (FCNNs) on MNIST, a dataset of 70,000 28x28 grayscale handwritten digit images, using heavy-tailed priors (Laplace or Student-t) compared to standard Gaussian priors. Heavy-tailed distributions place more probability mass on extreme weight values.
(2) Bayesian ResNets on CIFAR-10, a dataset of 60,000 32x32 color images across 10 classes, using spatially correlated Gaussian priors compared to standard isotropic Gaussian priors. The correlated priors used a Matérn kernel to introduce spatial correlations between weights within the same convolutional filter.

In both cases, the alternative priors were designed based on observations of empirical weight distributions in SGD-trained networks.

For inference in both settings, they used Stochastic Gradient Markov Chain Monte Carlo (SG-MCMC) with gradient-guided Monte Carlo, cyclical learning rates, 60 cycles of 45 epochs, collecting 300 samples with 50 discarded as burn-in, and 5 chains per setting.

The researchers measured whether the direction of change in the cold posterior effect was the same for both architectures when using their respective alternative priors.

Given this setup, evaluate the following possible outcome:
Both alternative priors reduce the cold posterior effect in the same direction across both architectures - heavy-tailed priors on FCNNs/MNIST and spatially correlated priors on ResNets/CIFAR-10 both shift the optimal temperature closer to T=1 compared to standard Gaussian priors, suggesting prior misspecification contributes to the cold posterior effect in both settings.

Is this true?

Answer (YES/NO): NO